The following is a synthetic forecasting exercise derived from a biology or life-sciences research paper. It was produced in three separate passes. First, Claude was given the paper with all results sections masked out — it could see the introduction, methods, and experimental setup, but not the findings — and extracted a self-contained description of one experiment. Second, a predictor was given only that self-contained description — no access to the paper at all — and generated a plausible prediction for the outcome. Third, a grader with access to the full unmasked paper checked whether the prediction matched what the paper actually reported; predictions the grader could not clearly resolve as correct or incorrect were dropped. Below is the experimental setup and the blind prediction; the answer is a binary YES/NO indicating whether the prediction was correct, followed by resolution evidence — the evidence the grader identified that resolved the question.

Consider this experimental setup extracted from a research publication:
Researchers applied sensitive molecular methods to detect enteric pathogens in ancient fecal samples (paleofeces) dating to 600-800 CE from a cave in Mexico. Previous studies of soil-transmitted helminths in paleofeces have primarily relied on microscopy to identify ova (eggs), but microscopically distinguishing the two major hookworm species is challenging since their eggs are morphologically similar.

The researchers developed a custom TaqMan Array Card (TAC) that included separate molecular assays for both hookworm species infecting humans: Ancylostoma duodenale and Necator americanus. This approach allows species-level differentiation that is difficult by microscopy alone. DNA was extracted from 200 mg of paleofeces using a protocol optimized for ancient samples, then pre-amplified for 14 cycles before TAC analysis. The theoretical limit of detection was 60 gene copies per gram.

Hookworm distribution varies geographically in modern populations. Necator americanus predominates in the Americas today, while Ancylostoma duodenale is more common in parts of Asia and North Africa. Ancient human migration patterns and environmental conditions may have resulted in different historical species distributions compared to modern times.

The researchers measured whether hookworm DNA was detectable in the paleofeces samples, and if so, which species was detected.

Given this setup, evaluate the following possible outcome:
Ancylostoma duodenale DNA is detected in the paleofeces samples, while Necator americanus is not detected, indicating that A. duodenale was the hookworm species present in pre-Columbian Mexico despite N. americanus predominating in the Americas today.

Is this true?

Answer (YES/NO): NO